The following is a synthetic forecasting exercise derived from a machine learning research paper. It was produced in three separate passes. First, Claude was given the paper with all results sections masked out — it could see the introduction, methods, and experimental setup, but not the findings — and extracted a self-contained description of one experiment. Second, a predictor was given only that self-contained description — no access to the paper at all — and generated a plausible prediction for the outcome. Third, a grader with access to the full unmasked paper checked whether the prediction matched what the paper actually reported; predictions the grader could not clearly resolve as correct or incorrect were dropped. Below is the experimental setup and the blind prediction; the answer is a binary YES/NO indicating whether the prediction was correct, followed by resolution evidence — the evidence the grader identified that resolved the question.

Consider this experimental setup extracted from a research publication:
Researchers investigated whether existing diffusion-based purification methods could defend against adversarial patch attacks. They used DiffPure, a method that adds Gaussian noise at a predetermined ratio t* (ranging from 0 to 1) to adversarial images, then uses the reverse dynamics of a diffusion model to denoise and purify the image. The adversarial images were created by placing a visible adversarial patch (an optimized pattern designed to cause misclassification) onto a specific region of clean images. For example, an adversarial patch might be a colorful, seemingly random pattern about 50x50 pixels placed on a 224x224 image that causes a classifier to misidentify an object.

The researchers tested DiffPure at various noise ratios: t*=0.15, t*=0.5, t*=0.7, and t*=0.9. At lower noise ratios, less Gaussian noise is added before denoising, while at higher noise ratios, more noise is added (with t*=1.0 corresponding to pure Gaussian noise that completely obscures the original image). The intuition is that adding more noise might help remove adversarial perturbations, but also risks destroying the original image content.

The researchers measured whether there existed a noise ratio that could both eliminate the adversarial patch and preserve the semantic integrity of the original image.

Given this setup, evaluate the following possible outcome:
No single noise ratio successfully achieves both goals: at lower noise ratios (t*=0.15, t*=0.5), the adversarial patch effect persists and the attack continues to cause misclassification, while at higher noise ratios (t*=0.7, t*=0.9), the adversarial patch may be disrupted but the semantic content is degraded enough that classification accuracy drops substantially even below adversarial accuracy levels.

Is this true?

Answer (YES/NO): YES